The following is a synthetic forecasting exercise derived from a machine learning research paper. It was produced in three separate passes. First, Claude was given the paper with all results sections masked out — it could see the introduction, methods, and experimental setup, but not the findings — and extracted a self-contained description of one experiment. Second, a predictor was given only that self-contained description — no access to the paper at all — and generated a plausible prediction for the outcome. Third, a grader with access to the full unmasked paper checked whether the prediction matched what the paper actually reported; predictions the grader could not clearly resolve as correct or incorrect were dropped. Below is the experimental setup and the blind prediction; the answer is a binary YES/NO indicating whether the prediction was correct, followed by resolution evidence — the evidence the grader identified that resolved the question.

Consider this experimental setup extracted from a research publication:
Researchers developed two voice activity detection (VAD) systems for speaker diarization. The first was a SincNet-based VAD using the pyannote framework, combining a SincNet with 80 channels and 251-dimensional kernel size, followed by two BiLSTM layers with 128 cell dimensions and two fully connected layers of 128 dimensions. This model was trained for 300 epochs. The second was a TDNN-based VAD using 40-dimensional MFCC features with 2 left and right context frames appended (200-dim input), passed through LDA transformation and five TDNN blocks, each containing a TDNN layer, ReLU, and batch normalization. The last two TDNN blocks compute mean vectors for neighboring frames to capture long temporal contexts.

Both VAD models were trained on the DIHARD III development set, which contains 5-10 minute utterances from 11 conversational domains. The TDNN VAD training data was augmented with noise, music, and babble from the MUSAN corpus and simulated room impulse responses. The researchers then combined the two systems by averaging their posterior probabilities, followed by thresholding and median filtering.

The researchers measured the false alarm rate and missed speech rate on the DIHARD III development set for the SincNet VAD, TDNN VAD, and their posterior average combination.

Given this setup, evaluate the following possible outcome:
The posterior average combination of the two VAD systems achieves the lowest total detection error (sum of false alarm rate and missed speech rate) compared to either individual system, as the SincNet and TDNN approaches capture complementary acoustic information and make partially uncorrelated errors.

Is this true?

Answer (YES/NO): YES